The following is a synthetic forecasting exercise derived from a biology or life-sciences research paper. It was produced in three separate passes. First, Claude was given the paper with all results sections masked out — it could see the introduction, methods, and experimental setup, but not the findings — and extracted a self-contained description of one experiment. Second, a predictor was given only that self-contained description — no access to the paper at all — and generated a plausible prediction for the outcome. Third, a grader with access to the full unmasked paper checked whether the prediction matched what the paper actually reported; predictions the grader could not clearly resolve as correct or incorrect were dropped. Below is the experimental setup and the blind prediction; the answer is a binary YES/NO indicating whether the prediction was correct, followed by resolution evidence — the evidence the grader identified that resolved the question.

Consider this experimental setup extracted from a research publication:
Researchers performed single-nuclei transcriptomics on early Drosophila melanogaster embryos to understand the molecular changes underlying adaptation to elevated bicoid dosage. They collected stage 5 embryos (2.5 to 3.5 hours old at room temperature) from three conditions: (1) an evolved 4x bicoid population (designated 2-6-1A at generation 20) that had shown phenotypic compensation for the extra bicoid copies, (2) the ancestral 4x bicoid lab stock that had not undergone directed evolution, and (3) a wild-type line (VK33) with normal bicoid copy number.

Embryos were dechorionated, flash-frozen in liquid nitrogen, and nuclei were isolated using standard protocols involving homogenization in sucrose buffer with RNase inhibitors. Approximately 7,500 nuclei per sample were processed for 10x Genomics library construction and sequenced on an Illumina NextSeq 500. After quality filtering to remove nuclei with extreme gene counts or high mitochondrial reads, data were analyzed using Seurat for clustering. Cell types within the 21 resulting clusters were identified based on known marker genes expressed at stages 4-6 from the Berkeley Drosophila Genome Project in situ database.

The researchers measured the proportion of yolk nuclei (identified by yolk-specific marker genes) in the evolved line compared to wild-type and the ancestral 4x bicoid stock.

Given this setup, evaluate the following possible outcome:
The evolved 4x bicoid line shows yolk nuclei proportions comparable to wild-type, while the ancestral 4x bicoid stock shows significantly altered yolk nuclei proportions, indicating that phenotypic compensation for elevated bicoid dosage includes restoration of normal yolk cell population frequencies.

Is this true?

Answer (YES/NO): NO